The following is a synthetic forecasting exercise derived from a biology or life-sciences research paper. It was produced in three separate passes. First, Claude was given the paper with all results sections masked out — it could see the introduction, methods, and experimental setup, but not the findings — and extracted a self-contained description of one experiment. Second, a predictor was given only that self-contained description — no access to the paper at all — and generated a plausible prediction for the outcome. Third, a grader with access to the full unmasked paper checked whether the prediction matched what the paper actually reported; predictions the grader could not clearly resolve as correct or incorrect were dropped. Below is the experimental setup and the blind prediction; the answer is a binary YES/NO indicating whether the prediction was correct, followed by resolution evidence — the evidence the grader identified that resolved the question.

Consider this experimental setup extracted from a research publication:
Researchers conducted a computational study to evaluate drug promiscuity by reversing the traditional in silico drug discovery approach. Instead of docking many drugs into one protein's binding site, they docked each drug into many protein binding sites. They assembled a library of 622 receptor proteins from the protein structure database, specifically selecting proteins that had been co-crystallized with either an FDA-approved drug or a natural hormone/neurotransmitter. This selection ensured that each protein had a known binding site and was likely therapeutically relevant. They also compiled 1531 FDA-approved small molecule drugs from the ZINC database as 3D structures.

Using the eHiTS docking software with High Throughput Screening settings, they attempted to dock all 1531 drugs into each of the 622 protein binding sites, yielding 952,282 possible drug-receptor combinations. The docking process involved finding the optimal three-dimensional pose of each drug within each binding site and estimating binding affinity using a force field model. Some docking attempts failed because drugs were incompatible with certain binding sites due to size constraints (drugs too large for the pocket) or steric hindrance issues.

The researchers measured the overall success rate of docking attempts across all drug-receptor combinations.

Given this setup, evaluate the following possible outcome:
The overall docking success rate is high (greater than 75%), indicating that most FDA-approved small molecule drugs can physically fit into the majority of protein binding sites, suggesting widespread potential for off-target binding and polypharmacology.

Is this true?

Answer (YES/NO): NO